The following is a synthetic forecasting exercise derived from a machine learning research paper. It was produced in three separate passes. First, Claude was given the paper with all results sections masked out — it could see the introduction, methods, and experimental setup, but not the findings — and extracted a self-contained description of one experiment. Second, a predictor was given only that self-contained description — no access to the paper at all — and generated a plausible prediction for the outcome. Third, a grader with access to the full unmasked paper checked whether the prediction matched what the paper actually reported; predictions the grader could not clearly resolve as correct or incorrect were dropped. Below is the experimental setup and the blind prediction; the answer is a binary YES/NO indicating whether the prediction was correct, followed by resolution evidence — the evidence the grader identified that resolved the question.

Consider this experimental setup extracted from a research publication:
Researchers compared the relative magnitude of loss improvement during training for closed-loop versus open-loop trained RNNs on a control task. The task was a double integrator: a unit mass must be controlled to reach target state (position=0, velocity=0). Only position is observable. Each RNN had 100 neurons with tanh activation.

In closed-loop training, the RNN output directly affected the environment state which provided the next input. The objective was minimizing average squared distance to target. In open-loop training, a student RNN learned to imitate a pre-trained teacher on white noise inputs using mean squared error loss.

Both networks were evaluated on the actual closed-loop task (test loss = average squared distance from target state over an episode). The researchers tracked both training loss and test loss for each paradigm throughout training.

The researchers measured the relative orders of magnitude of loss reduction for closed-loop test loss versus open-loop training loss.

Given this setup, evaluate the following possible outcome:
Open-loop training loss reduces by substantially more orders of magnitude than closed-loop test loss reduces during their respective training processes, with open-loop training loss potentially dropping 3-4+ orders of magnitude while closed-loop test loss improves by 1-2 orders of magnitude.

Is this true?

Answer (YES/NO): NO